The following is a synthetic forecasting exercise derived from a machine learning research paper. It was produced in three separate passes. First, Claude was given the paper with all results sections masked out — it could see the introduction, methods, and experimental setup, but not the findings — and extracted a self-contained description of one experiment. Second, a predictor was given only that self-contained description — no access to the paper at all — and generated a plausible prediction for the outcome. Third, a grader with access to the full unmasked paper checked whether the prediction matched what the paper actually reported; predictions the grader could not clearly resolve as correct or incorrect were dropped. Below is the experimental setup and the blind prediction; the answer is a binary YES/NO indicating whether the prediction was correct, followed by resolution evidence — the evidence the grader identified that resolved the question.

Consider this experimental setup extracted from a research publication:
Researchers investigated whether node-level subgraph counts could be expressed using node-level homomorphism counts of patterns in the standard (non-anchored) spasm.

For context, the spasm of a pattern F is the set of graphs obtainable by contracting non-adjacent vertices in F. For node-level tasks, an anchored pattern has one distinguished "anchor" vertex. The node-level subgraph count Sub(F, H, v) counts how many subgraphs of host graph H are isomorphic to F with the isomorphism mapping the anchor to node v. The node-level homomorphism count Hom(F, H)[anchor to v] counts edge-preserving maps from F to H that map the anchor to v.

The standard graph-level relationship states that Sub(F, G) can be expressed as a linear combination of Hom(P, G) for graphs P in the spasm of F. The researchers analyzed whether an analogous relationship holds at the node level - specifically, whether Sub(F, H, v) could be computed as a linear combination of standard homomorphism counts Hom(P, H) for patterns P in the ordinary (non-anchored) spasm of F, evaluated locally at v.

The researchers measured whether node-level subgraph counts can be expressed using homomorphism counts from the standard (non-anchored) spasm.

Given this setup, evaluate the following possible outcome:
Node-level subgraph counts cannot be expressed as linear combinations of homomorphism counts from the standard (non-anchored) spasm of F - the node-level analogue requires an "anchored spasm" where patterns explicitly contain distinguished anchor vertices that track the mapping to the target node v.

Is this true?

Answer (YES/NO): YES